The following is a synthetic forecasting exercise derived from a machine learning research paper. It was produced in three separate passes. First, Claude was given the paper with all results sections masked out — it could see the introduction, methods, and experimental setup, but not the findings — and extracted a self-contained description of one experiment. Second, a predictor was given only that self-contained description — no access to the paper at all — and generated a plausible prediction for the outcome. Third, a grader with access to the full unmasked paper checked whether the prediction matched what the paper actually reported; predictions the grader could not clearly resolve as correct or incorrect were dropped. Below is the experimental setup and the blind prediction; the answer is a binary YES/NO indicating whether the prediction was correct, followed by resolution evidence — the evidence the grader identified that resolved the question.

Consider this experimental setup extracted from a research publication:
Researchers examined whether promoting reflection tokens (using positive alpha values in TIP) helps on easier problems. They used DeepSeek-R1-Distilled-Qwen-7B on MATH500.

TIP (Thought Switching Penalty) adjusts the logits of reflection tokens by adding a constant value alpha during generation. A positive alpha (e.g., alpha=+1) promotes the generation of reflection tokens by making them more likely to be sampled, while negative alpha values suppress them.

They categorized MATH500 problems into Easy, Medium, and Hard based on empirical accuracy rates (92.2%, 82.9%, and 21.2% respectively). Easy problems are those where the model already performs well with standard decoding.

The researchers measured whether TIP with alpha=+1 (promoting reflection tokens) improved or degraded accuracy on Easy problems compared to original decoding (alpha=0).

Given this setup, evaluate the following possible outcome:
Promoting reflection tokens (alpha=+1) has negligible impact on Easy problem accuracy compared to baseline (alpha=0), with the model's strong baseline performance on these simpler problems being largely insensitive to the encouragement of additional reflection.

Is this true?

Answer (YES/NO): NO